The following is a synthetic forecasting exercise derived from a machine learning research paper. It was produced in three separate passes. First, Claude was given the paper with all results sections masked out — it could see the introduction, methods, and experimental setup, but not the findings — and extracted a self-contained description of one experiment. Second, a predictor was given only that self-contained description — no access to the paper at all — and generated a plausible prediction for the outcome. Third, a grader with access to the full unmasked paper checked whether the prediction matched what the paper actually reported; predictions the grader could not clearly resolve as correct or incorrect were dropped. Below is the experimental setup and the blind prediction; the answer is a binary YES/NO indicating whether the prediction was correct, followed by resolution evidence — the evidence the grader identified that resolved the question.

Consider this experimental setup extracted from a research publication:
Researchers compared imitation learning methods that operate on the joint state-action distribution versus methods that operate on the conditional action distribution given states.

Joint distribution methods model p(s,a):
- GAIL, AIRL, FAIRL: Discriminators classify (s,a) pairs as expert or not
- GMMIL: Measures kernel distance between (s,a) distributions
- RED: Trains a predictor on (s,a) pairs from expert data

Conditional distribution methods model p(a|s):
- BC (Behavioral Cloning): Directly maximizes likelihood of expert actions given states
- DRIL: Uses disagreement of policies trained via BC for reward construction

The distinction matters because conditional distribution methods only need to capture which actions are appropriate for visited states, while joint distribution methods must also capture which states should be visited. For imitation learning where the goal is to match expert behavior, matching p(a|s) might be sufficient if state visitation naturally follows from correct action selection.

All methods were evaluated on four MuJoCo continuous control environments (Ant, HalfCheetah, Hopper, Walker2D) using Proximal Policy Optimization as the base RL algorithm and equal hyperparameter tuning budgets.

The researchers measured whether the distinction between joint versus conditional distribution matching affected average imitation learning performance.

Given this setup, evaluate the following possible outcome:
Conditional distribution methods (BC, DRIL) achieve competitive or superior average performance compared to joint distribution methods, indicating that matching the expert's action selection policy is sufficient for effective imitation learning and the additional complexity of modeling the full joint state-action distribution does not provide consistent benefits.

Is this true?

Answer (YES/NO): YES